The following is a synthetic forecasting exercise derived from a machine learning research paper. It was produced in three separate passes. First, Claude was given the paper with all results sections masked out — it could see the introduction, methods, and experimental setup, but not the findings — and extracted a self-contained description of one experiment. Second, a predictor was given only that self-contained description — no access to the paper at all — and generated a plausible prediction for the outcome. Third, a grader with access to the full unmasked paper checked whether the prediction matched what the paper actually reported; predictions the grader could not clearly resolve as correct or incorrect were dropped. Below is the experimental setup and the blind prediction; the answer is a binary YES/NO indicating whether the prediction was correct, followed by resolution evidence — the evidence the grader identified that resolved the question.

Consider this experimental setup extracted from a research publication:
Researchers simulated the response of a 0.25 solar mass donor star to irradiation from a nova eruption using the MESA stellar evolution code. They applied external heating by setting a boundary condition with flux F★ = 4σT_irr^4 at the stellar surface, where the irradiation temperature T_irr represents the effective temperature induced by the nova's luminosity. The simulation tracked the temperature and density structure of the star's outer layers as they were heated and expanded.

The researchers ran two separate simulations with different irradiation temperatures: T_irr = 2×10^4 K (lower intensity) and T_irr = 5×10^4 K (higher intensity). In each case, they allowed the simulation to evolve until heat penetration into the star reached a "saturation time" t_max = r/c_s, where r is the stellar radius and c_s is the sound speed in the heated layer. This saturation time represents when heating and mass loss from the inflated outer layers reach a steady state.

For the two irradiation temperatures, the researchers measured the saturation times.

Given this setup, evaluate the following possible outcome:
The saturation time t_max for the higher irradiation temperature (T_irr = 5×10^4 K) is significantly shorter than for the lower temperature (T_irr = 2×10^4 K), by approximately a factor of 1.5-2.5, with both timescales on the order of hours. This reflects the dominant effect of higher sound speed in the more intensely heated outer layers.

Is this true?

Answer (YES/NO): YES